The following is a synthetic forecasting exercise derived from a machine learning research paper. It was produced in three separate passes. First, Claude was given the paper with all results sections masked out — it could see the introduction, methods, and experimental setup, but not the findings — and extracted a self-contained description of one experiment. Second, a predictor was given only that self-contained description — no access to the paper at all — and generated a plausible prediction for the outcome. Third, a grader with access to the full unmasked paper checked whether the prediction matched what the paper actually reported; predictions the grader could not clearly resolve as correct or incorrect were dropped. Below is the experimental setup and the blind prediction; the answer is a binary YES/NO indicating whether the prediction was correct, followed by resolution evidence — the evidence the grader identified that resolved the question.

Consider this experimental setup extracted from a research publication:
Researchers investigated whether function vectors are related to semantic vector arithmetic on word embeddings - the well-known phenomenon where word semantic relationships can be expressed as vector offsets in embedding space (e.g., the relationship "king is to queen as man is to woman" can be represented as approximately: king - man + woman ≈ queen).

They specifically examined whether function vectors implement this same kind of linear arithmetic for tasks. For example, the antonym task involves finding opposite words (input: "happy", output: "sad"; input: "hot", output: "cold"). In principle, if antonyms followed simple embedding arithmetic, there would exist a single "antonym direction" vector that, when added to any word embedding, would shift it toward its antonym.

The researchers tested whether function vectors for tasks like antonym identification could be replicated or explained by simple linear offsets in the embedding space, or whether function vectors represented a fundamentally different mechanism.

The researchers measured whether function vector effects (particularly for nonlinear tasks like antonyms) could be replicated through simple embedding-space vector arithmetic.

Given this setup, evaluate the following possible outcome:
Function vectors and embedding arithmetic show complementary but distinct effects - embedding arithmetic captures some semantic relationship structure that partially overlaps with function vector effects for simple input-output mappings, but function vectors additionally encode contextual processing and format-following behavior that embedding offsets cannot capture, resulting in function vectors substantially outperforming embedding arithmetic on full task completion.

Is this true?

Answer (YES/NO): NO